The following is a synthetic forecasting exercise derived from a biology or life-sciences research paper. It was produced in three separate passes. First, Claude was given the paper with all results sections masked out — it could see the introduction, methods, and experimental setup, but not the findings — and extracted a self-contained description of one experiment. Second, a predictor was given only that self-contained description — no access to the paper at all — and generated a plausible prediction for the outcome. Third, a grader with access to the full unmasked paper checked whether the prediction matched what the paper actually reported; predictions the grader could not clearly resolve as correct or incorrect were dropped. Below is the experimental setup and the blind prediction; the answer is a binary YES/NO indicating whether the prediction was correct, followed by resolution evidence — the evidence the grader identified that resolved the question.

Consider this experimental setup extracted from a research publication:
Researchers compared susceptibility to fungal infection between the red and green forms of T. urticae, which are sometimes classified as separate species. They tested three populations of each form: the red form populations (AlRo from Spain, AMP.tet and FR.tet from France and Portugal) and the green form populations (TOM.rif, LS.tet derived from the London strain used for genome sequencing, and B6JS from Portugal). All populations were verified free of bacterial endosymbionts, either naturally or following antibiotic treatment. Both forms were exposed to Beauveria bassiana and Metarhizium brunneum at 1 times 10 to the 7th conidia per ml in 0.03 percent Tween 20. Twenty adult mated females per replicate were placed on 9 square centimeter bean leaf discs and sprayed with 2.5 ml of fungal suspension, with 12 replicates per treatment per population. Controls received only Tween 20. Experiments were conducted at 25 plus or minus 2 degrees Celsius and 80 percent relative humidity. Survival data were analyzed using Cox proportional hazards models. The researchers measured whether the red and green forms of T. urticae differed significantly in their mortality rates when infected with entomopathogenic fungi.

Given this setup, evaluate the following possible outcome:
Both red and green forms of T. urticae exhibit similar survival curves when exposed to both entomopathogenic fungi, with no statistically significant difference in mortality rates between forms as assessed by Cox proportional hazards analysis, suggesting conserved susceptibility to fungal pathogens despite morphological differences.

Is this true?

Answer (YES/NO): NO